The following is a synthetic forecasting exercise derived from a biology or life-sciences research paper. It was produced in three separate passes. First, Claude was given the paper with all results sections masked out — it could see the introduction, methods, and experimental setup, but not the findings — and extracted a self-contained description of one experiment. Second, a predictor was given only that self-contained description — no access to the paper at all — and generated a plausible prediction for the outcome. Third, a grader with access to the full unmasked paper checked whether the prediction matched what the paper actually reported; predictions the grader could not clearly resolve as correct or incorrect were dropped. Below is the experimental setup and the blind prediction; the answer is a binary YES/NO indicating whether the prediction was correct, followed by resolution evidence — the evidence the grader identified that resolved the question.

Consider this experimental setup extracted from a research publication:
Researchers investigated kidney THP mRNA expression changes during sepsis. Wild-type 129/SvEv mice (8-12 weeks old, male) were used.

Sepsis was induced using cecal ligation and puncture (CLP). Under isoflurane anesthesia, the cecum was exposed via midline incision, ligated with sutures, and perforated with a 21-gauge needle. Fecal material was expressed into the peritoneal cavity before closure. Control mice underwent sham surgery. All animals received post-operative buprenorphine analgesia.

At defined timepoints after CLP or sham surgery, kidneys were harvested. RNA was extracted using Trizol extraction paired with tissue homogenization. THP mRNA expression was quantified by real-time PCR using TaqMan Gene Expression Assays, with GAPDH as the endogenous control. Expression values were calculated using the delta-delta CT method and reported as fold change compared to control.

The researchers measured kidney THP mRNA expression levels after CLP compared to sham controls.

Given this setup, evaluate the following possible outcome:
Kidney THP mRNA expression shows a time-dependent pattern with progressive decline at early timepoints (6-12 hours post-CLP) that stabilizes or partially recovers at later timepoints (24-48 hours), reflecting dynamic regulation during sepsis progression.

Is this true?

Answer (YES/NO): NO